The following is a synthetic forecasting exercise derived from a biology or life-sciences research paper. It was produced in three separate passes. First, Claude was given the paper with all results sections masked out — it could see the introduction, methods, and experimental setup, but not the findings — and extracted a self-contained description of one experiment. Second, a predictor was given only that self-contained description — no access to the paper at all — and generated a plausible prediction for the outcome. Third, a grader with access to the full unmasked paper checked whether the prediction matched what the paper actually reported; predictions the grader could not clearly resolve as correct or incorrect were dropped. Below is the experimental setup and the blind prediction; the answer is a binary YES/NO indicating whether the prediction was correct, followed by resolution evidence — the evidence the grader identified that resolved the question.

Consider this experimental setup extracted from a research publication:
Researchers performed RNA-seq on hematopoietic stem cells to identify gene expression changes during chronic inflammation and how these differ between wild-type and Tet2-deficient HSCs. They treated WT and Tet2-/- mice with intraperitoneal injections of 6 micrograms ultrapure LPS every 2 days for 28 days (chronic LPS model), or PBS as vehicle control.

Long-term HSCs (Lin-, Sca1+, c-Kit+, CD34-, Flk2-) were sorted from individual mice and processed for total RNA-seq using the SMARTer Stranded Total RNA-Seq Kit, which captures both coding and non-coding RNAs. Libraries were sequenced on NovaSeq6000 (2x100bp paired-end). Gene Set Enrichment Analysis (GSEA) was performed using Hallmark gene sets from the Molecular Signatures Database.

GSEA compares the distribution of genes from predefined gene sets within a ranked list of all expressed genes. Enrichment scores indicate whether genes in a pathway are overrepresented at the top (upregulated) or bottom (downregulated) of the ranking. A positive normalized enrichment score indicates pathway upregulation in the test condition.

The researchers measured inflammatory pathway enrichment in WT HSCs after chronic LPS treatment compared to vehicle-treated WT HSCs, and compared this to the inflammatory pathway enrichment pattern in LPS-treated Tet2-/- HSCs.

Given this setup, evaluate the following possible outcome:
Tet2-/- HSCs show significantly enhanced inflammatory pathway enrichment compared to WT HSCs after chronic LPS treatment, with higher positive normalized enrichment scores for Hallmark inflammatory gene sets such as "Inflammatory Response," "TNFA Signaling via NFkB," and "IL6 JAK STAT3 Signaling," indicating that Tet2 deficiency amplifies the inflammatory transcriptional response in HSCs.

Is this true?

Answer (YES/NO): NO